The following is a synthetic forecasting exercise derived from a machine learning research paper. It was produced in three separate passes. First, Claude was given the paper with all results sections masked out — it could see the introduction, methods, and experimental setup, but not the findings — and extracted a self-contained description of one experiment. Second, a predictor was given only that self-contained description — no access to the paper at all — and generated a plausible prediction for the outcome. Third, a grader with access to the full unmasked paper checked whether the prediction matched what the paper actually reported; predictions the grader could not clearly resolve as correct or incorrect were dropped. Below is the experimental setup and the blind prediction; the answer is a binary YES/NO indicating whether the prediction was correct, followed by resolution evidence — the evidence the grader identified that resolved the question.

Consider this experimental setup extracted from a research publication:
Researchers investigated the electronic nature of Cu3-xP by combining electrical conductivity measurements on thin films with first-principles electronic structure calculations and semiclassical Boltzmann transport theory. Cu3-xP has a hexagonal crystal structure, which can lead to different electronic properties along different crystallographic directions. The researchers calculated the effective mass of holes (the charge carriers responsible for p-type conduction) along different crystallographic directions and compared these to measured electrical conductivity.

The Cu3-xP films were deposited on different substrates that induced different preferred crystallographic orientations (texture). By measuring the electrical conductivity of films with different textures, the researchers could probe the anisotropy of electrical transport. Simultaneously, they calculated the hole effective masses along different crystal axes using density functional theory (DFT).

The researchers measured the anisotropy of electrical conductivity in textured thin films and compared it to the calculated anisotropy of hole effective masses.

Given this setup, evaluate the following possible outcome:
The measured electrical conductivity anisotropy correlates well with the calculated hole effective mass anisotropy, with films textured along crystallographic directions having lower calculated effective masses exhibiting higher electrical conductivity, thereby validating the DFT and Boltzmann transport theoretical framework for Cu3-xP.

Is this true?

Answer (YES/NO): YES